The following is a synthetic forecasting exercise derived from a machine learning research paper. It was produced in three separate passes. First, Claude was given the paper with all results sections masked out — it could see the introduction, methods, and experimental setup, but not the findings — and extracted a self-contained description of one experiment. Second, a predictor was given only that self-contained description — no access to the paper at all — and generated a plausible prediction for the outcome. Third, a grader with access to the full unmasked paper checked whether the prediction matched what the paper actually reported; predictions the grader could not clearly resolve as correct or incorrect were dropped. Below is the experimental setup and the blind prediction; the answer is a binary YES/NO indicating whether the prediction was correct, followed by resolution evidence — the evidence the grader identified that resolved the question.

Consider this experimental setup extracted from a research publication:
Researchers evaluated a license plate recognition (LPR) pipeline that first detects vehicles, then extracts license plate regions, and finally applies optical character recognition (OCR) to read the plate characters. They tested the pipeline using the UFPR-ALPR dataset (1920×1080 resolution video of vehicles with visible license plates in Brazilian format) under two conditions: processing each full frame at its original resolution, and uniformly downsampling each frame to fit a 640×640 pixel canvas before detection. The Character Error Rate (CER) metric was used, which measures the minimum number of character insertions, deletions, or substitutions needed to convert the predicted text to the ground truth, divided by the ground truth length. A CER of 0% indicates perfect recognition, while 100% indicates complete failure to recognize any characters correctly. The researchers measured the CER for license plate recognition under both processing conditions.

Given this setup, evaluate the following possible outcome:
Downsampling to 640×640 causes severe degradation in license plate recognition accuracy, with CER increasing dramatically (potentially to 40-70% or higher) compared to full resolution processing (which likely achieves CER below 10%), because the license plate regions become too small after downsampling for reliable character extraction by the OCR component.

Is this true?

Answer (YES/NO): NO